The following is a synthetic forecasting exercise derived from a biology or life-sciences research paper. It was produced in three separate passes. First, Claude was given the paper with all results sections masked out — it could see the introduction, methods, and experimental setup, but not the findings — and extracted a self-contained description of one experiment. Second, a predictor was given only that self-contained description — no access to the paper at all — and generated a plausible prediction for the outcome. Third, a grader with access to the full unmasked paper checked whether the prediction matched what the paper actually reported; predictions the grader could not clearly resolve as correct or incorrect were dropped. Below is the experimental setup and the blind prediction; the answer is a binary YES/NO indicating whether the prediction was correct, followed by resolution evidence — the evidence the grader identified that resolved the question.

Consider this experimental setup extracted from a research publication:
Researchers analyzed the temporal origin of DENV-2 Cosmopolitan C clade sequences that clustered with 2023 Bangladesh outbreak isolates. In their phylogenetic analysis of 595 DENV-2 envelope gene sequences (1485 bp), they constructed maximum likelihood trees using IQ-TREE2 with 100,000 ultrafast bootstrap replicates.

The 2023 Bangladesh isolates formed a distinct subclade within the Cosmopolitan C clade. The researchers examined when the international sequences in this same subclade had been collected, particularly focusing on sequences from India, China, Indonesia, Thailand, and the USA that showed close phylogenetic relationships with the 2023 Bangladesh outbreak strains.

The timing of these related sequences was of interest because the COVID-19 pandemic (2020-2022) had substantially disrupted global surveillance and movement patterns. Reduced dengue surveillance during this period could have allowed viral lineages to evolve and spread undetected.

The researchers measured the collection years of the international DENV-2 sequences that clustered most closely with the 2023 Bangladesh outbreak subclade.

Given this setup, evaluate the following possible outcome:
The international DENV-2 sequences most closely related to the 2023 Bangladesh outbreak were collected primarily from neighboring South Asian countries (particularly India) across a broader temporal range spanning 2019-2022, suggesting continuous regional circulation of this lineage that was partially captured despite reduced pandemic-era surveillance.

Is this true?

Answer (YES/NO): NO